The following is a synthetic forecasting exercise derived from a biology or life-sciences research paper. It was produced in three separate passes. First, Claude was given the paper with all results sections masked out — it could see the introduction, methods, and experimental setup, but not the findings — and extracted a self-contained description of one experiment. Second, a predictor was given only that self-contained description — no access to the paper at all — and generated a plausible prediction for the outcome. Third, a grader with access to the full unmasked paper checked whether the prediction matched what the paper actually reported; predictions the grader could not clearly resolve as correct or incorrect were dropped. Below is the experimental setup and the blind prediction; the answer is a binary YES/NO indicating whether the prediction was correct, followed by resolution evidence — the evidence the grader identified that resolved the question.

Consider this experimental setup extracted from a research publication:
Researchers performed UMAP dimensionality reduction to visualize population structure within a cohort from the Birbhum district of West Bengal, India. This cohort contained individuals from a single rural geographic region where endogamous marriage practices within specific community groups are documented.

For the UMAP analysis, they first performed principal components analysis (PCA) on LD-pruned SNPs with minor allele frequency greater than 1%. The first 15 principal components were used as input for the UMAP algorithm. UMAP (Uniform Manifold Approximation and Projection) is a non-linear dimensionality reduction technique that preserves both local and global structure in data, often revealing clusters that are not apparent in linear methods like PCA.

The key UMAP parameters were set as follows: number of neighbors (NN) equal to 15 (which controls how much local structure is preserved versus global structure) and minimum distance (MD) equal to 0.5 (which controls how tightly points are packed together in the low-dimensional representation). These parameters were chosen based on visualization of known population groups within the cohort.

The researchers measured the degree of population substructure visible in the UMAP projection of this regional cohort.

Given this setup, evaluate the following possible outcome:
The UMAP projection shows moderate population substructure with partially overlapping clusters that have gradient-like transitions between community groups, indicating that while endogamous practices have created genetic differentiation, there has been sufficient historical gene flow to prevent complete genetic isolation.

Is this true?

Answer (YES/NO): NO